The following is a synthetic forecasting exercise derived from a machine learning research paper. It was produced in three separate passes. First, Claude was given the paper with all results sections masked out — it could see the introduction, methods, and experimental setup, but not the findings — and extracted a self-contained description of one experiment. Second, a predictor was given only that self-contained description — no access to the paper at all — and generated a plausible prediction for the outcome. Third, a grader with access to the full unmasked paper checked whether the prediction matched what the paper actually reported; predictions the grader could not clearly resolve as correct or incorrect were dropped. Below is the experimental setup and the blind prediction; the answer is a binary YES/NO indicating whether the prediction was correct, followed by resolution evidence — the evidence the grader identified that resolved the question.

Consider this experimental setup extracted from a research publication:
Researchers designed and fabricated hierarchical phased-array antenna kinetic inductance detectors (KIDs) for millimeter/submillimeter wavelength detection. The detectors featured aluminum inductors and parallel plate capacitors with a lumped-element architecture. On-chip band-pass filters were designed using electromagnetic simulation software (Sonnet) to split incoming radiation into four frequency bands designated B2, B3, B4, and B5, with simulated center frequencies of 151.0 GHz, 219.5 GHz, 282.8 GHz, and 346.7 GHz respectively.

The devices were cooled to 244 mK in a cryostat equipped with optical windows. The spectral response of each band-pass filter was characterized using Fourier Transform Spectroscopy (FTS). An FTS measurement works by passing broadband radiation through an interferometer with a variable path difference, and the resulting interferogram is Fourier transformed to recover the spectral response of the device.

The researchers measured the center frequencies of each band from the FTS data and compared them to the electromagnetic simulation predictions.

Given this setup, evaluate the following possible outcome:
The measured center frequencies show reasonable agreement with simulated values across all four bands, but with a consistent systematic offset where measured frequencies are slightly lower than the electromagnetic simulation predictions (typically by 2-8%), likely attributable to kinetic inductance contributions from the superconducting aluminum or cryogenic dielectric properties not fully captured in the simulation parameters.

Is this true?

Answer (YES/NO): NO